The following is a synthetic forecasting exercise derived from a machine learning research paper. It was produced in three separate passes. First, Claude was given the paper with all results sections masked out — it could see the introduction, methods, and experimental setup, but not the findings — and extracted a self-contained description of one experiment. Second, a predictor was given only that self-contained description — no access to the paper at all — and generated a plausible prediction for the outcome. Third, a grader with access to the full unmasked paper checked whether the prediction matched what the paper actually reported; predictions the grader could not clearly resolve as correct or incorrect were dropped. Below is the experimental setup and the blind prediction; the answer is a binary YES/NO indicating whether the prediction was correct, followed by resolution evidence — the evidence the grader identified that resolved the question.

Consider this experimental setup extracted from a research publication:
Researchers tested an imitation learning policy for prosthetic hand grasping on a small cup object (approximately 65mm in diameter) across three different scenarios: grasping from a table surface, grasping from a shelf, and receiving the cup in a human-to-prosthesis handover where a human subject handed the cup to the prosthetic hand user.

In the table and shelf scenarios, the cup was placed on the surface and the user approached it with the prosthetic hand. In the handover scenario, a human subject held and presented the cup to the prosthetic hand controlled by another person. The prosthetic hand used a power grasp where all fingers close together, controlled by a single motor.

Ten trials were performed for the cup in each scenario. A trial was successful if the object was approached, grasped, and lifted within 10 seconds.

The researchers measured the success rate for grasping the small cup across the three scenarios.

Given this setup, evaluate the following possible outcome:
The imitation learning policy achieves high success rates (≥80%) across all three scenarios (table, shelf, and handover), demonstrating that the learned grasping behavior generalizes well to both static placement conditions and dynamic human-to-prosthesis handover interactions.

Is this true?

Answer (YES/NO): NO